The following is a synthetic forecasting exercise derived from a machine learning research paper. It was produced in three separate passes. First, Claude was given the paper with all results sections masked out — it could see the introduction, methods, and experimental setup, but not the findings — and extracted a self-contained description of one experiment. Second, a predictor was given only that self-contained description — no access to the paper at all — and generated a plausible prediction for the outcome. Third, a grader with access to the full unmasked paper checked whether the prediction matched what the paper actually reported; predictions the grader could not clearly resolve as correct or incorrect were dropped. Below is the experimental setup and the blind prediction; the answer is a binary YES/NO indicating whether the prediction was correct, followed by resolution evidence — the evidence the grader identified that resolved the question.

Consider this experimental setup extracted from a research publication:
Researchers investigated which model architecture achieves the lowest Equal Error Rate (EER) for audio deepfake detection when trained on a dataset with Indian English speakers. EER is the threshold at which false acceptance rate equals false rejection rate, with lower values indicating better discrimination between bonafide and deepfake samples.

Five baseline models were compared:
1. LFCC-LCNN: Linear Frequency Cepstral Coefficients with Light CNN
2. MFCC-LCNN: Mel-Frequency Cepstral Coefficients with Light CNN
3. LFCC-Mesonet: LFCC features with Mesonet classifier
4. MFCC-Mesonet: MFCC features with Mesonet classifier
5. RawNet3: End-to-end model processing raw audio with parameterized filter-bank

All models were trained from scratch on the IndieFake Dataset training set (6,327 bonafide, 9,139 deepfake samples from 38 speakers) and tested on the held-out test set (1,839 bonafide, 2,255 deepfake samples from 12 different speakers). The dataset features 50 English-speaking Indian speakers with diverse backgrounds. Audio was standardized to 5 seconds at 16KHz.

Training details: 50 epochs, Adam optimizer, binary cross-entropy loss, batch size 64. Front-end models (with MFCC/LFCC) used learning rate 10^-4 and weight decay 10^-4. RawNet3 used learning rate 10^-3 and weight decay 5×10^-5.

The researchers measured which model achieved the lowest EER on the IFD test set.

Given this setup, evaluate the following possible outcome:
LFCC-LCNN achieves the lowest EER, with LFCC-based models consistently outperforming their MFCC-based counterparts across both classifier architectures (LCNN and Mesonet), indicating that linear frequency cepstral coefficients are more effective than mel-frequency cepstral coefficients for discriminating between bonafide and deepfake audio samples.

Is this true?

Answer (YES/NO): NO